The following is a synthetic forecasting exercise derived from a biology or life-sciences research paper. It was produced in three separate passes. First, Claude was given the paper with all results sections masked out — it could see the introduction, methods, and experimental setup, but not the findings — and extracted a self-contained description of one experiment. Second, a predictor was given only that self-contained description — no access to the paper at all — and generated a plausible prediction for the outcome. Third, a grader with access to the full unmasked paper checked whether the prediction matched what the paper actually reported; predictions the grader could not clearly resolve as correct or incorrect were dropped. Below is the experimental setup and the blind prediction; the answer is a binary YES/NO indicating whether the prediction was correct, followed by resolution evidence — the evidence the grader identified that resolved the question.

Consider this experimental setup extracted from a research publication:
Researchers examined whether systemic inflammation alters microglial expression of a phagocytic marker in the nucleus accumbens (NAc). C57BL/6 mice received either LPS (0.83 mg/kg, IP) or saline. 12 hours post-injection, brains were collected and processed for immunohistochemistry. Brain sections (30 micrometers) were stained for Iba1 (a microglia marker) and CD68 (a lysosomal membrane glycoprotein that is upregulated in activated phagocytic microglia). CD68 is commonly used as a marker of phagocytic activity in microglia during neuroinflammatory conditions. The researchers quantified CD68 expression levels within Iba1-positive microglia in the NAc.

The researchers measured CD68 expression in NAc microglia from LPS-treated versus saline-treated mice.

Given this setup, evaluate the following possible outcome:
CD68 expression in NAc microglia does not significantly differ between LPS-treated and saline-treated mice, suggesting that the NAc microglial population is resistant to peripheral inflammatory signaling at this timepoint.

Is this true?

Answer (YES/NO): NO